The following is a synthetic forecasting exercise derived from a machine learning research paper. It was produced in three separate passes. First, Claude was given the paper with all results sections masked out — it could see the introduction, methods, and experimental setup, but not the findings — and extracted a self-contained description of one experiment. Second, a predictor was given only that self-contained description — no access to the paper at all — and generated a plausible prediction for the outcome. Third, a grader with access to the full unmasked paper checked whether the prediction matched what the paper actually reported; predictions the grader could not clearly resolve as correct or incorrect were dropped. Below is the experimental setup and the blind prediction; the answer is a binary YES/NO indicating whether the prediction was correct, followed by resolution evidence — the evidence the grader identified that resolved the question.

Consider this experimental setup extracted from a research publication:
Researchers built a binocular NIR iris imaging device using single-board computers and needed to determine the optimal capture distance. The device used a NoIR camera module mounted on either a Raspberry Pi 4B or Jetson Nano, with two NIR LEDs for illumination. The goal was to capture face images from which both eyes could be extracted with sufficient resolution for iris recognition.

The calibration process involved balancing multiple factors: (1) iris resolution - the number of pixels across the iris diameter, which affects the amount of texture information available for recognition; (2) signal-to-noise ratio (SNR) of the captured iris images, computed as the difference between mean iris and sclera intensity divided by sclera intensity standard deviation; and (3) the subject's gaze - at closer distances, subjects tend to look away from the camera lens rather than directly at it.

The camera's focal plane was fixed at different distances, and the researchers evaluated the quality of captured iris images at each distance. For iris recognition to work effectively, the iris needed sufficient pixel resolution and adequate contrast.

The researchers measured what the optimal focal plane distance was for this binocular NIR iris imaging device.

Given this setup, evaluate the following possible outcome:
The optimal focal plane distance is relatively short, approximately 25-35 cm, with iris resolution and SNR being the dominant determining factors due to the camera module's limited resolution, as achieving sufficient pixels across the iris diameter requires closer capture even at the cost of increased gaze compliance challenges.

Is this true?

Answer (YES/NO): YES